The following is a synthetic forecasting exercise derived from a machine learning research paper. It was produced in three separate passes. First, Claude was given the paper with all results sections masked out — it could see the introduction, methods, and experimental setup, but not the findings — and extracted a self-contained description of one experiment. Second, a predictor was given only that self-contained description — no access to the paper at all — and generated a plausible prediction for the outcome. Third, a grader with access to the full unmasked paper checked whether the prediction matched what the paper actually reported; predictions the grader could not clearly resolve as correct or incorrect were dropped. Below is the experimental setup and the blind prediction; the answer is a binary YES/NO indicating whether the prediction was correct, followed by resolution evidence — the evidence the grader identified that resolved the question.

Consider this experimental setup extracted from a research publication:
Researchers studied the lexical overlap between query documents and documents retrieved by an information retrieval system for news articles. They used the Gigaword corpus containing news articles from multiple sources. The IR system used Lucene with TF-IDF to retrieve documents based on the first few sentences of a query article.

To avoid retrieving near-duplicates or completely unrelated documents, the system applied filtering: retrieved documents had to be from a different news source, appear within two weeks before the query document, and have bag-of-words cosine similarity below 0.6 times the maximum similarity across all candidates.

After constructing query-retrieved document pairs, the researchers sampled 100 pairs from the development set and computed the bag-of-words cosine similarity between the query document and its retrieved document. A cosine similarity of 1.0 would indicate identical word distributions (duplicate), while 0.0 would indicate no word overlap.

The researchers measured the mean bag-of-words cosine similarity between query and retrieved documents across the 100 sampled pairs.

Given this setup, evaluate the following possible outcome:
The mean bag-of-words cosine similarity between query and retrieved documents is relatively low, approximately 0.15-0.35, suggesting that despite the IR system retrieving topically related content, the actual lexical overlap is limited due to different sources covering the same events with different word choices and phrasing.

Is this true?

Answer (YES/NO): YES